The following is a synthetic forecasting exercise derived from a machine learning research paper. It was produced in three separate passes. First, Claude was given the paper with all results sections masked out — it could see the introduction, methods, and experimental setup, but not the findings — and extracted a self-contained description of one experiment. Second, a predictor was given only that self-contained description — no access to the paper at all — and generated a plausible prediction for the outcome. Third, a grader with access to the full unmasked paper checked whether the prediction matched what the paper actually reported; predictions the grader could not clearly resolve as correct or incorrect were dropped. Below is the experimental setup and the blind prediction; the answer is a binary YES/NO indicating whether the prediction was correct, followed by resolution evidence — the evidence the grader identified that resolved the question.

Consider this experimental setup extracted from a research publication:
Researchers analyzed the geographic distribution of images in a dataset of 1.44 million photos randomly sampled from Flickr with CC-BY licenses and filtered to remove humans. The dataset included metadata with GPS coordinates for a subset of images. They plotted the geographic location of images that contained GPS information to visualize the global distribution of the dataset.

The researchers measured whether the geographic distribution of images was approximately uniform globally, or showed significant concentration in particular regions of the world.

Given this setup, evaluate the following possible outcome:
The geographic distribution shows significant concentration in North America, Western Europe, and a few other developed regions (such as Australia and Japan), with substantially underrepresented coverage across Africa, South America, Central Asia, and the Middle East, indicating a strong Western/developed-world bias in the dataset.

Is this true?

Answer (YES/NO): YES